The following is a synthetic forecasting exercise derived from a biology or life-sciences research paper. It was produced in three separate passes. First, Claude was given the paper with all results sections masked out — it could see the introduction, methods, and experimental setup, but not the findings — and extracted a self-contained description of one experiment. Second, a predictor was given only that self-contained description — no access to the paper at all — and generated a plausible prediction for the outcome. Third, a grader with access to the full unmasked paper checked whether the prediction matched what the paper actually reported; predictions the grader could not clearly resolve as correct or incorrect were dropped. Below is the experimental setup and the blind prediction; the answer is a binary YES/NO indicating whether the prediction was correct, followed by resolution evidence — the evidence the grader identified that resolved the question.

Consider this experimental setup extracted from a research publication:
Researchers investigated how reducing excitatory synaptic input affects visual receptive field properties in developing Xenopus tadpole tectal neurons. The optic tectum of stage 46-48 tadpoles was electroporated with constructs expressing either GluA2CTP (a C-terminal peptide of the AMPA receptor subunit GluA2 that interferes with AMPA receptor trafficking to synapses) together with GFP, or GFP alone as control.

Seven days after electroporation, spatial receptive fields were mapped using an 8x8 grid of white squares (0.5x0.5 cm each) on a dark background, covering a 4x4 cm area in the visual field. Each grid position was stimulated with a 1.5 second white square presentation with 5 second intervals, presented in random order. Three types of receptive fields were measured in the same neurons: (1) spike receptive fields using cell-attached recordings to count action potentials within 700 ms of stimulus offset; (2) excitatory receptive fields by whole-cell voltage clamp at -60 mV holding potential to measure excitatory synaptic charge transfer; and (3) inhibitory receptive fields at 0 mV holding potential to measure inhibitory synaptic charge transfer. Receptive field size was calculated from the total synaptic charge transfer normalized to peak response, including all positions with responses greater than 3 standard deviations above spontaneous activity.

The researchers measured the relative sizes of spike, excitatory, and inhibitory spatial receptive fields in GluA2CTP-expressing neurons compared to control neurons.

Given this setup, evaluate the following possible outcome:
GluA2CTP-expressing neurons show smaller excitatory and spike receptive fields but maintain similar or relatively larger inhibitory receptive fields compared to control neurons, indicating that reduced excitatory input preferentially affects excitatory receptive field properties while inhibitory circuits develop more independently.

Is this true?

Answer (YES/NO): NO